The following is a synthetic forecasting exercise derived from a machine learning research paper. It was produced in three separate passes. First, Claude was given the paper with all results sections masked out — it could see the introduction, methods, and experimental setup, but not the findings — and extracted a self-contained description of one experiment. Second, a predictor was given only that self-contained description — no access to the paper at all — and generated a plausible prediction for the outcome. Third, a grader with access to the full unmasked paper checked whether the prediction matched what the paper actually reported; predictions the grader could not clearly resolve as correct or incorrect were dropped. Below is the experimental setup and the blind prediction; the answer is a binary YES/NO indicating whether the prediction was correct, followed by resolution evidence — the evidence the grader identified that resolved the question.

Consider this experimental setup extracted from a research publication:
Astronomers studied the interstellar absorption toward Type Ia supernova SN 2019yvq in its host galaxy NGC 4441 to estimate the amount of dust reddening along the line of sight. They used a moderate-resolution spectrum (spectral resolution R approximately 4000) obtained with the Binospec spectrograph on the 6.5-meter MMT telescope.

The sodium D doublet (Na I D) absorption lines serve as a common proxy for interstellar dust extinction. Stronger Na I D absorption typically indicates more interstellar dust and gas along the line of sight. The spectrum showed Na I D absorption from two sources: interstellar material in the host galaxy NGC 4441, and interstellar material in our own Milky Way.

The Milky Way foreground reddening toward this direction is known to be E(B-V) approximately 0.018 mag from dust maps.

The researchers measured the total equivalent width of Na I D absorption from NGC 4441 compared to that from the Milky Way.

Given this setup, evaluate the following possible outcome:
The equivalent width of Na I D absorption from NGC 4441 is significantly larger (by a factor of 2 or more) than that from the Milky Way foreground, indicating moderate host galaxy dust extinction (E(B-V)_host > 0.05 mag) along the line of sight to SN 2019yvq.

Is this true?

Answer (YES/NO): NO